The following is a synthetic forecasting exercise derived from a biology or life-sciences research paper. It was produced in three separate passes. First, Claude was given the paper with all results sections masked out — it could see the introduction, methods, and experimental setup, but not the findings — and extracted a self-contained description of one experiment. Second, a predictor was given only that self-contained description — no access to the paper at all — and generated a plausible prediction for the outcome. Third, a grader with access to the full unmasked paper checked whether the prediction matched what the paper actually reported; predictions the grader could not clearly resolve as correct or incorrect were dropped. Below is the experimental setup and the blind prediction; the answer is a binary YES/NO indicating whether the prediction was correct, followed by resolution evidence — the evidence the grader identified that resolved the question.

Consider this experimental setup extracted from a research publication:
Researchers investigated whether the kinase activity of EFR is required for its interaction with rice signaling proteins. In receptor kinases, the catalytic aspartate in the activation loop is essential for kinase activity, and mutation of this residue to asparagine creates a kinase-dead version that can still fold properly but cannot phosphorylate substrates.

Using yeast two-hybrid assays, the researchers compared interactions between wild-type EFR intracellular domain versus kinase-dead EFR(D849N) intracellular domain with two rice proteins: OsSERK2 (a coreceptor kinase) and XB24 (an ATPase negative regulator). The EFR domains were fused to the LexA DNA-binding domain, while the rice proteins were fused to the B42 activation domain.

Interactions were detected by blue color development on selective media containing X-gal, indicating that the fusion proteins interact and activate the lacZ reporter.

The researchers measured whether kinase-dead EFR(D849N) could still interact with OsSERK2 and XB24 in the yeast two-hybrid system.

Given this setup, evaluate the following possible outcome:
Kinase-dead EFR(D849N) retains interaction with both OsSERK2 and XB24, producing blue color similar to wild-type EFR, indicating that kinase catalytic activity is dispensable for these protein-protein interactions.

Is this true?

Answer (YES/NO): NO